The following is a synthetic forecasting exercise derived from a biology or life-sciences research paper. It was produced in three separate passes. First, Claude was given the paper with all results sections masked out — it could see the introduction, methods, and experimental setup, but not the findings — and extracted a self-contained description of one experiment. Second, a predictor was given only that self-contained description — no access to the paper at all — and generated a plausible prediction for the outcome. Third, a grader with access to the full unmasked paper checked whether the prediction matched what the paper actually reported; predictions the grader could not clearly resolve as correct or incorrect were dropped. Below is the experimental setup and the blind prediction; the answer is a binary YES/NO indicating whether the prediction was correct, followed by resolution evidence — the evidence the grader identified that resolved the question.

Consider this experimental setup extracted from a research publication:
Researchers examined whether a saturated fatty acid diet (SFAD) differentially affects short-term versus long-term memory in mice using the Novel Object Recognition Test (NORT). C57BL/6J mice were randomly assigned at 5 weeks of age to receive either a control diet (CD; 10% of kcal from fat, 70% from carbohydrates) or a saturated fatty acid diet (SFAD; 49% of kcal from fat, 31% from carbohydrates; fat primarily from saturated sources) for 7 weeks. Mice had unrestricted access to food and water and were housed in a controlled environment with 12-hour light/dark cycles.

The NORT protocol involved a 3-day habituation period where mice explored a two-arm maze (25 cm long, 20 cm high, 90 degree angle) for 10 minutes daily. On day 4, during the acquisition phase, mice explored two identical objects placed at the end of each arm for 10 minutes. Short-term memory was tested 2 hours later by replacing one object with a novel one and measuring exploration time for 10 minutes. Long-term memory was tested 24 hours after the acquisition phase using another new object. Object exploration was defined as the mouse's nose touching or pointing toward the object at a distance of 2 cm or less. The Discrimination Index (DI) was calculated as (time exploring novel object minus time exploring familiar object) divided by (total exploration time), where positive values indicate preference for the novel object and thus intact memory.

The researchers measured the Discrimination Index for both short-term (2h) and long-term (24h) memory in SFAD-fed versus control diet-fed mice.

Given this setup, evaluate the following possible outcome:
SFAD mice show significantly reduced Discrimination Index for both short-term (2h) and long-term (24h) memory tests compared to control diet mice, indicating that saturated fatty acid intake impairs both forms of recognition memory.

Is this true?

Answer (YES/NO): YES